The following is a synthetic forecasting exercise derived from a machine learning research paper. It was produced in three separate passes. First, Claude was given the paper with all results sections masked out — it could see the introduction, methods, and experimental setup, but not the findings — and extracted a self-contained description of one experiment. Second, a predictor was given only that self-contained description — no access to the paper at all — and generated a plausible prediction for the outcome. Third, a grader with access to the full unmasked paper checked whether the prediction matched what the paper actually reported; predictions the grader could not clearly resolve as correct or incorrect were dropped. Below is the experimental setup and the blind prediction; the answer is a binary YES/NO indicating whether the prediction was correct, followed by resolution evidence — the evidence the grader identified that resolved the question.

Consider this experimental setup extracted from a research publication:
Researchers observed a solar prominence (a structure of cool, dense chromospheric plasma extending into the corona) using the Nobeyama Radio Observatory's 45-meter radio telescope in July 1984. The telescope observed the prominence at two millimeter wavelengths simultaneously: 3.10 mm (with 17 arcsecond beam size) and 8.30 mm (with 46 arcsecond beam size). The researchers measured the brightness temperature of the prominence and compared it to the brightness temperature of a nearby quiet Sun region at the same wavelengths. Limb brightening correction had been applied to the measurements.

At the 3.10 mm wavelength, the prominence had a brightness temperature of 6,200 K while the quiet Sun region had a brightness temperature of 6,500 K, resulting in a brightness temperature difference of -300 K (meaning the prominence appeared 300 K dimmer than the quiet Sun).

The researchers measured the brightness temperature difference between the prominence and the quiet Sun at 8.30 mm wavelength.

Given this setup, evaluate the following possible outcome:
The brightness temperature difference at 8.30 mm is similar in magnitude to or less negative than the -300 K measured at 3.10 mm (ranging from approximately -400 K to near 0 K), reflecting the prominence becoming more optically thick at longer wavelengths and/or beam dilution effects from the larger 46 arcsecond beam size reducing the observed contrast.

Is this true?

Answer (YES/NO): NO